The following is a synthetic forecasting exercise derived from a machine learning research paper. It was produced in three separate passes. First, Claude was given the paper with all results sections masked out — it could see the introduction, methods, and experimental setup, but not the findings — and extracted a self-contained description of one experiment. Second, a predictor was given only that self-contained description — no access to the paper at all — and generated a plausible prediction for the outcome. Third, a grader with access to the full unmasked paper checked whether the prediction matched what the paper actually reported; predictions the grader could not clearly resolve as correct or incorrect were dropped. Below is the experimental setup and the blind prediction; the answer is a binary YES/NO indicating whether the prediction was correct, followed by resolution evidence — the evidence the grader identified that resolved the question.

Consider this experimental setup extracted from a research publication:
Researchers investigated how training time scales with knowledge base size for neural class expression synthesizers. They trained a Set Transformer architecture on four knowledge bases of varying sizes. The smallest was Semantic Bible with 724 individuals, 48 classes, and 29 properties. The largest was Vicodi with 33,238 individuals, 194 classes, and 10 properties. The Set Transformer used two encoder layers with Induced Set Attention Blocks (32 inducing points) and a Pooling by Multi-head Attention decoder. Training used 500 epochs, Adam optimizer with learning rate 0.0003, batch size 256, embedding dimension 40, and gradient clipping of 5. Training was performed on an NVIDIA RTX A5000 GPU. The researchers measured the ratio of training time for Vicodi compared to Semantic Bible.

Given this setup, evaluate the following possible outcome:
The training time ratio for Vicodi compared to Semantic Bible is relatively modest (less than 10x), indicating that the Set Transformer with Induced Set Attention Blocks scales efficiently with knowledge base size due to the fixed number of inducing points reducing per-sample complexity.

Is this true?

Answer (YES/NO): YES